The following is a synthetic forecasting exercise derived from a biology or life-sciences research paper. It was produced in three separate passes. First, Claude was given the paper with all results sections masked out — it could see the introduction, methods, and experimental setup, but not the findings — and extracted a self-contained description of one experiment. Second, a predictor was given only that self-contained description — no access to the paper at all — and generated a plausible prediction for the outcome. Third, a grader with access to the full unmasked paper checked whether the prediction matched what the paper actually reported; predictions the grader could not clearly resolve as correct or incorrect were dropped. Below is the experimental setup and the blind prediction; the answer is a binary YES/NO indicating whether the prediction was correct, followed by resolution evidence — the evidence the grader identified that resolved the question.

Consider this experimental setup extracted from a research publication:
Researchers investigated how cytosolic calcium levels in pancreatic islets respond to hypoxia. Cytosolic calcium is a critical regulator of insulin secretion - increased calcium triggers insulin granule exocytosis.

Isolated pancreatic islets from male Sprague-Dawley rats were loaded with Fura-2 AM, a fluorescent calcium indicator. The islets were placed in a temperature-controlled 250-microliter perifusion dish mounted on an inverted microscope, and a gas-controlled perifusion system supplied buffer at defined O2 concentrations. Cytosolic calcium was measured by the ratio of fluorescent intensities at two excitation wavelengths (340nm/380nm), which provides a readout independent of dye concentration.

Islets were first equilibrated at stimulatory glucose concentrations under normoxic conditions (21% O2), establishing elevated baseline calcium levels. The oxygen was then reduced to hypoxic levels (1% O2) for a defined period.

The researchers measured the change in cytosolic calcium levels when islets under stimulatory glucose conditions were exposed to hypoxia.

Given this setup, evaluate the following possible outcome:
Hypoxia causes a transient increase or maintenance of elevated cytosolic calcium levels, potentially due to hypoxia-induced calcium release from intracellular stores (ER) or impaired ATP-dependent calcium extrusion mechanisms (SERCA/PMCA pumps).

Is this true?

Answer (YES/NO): YES